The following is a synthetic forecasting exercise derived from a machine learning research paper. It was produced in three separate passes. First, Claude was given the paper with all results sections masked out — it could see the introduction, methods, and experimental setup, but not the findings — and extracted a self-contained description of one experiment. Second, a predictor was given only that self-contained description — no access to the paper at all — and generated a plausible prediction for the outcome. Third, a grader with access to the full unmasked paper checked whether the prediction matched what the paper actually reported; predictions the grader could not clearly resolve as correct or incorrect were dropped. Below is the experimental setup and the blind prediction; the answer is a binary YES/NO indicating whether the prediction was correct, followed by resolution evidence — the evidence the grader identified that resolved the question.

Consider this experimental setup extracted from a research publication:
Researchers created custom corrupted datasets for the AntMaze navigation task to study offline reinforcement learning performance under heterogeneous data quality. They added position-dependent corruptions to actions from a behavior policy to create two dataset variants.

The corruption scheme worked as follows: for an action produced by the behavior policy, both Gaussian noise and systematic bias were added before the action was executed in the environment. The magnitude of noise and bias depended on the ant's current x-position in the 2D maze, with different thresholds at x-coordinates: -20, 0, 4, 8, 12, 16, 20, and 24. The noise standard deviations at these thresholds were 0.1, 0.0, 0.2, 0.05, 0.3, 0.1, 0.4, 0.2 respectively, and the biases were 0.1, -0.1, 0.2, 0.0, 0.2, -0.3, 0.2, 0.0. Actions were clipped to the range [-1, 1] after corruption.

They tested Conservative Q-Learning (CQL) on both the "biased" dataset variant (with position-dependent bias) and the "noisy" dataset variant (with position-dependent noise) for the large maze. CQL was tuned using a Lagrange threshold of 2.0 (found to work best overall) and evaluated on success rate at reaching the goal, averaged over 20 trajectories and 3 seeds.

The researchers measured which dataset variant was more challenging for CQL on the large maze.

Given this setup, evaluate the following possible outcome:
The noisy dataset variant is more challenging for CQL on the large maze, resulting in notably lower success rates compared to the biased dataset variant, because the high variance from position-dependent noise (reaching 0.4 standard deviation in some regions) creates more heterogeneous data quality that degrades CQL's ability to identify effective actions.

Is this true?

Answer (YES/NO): YES